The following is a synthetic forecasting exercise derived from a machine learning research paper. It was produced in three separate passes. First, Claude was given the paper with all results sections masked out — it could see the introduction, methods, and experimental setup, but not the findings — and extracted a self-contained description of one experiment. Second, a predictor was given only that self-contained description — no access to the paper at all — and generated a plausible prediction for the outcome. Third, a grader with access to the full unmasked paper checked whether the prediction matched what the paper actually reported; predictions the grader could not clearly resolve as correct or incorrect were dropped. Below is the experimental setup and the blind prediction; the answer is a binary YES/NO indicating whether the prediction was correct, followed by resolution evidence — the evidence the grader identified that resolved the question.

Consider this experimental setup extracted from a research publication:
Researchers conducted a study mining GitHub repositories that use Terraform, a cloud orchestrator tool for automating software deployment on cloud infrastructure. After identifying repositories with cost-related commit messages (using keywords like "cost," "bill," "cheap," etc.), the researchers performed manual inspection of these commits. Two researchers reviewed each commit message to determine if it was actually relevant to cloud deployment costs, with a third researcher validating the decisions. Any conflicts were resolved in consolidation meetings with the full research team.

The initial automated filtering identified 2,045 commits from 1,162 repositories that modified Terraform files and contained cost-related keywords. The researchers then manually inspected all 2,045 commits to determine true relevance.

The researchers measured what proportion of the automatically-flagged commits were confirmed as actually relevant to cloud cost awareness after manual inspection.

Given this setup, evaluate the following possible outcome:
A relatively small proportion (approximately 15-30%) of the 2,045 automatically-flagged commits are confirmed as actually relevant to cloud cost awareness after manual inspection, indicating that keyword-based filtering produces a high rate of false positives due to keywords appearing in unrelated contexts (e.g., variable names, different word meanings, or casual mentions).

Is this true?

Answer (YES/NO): YES